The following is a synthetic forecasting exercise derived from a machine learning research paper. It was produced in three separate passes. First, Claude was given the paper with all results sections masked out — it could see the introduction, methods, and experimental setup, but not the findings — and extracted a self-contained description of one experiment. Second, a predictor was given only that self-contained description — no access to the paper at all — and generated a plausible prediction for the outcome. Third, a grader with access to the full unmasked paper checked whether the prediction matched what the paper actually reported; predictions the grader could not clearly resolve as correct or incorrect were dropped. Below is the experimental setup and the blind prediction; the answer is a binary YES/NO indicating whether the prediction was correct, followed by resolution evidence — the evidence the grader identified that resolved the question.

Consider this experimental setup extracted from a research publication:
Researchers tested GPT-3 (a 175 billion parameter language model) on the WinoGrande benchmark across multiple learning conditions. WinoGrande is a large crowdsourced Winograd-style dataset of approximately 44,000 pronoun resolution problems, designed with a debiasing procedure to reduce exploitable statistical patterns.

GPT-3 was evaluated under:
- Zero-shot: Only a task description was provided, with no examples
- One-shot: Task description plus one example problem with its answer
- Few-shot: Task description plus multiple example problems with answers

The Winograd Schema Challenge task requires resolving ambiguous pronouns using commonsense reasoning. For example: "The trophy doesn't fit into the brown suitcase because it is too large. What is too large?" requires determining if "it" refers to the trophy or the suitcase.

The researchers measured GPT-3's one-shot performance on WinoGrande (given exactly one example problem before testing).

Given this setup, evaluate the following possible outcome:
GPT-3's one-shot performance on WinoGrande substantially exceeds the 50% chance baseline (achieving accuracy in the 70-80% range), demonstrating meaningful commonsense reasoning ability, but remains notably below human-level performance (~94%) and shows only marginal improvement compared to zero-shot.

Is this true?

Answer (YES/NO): YES